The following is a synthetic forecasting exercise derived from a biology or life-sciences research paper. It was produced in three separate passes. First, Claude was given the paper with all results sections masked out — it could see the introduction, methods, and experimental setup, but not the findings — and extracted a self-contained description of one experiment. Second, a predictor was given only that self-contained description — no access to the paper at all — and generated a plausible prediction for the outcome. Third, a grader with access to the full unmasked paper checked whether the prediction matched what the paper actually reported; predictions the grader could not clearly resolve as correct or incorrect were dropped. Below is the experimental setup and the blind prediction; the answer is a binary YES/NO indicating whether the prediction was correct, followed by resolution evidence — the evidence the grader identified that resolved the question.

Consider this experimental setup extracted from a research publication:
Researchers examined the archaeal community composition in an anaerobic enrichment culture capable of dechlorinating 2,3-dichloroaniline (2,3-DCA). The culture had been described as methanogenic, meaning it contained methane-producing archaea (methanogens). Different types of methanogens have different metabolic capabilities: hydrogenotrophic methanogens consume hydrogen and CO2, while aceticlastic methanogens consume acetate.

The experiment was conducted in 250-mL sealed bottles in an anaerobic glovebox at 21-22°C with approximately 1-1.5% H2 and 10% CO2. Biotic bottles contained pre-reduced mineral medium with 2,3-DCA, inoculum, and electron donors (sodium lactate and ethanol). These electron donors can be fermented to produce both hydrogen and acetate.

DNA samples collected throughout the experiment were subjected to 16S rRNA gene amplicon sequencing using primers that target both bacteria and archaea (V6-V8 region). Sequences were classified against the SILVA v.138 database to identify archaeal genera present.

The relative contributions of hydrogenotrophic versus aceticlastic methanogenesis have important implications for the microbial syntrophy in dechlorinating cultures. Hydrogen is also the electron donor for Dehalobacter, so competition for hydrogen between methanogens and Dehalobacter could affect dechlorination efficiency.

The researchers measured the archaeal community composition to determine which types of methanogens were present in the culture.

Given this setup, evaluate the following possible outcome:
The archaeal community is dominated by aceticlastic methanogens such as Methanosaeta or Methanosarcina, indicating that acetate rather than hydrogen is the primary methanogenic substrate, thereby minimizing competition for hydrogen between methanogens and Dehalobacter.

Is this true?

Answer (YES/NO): NO